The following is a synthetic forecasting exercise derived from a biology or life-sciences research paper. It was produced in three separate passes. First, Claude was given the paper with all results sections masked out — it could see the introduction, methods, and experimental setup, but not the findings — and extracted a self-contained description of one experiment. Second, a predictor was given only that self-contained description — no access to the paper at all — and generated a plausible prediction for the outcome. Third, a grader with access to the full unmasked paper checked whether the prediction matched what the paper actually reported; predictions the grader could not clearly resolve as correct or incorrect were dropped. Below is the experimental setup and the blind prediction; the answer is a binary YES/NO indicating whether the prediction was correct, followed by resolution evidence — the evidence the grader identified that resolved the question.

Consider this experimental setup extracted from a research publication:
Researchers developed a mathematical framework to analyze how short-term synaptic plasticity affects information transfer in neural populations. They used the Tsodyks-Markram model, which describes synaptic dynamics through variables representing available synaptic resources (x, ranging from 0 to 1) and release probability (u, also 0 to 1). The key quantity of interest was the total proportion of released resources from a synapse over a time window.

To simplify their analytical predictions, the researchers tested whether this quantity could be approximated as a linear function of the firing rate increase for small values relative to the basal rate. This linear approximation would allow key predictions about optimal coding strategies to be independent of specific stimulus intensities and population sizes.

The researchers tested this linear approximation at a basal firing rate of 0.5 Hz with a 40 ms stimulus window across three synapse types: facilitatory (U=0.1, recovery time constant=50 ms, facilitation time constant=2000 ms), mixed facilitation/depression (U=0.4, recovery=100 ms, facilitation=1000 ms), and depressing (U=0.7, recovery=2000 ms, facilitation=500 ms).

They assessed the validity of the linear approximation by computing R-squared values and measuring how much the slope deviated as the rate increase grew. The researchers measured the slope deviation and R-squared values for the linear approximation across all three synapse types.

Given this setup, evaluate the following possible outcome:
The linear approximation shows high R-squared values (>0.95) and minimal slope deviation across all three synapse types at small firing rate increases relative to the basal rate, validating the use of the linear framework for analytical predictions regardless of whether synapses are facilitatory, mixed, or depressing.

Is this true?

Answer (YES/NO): YES